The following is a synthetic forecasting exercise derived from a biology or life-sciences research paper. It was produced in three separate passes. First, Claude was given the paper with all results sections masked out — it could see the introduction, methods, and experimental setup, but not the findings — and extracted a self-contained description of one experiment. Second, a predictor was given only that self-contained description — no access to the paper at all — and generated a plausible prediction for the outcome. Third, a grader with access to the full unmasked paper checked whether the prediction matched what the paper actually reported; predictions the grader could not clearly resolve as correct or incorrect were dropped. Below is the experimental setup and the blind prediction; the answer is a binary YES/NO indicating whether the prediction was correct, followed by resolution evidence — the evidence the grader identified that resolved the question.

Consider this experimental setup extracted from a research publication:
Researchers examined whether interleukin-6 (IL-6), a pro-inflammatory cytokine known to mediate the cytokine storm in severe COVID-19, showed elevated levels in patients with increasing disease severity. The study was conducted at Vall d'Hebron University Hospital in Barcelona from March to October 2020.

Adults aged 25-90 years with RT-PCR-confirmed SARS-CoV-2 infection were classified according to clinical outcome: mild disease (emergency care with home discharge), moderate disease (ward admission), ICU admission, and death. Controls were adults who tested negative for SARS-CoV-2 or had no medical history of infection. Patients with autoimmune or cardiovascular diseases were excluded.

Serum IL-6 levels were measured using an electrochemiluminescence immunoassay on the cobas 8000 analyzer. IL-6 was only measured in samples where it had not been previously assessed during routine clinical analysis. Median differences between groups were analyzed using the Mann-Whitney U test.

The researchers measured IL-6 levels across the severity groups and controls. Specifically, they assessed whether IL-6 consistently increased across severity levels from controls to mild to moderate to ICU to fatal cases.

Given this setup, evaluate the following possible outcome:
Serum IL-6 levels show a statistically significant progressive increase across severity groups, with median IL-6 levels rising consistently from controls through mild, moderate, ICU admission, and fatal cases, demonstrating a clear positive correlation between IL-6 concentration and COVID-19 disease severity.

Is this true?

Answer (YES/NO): YES